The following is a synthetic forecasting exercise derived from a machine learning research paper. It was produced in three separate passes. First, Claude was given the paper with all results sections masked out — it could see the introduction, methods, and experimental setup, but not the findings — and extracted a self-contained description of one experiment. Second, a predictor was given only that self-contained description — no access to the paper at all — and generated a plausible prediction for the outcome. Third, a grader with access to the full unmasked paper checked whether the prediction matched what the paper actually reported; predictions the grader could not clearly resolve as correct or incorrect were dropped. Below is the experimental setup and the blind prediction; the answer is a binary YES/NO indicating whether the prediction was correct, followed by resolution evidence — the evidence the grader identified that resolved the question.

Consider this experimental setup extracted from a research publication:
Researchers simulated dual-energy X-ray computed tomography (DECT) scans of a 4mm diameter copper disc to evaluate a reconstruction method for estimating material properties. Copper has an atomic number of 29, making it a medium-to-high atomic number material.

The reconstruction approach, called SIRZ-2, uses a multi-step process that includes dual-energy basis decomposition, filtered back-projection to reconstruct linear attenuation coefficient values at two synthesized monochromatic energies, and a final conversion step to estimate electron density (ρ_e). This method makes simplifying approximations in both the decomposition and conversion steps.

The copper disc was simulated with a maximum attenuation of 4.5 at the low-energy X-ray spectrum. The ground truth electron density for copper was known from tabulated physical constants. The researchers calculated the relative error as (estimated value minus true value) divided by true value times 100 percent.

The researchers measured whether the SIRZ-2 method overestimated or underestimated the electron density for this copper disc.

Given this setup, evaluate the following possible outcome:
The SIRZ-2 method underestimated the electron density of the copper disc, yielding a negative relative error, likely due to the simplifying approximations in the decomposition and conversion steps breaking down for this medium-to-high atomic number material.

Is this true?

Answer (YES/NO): YES